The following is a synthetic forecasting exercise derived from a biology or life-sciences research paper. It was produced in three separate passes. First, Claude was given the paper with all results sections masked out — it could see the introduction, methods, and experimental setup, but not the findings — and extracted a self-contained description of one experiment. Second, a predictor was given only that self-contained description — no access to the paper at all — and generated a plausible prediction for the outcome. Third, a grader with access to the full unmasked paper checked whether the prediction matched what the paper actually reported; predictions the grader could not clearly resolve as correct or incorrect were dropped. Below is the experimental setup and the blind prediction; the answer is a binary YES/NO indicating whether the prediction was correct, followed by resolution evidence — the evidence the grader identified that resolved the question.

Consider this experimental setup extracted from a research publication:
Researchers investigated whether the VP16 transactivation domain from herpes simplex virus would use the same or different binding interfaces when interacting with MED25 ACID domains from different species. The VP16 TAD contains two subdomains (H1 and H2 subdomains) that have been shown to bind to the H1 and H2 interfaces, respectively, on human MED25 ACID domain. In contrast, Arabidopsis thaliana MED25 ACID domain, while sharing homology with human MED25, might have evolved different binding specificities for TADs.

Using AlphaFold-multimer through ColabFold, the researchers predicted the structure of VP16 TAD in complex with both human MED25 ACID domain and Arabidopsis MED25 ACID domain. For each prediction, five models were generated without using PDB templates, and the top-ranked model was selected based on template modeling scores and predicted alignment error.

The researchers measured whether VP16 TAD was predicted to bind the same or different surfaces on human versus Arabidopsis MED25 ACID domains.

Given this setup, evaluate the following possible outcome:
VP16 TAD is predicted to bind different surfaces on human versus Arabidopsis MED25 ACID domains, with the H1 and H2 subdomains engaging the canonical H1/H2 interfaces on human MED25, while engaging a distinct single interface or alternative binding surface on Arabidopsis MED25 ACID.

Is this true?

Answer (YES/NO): YES